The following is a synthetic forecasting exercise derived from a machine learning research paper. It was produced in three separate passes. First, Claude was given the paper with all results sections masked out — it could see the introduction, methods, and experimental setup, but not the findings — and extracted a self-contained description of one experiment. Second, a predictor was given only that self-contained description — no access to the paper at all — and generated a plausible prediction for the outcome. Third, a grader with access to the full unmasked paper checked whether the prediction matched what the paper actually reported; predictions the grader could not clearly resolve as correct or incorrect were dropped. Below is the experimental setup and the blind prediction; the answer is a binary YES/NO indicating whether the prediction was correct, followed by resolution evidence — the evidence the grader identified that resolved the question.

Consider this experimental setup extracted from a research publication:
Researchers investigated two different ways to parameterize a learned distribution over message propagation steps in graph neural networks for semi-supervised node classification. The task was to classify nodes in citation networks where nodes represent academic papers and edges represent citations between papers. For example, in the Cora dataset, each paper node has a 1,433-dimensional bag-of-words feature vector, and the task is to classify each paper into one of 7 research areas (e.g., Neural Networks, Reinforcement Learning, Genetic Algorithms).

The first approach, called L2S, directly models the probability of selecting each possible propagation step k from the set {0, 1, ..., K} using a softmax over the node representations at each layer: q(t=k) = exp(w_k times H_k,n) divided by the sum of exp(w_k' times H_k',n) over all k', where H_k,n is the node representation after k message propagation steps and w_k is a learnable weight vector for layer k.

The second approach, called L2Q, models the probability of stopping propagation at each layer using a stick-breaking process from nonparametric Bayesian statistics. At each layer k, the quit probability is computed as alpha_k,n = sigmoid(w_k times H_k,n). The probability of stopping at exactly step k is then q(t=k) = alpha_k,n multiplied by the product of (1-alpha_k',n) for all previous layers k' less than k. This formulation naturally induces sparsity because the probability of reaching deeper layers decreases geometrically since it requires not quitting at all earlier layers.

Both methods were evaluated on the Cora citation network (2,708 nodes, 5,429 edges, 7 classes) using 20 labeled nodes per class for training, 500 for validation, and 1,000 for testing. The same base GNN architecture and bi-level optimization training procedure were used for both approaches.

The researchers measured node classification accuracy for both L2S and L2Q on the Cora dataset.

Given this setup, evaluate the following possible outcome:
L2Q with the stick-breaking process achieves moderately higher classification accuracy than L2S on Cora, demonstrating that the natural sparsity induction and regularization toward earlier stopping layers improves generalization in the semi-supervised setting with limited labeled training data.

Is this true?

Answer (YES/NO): NO